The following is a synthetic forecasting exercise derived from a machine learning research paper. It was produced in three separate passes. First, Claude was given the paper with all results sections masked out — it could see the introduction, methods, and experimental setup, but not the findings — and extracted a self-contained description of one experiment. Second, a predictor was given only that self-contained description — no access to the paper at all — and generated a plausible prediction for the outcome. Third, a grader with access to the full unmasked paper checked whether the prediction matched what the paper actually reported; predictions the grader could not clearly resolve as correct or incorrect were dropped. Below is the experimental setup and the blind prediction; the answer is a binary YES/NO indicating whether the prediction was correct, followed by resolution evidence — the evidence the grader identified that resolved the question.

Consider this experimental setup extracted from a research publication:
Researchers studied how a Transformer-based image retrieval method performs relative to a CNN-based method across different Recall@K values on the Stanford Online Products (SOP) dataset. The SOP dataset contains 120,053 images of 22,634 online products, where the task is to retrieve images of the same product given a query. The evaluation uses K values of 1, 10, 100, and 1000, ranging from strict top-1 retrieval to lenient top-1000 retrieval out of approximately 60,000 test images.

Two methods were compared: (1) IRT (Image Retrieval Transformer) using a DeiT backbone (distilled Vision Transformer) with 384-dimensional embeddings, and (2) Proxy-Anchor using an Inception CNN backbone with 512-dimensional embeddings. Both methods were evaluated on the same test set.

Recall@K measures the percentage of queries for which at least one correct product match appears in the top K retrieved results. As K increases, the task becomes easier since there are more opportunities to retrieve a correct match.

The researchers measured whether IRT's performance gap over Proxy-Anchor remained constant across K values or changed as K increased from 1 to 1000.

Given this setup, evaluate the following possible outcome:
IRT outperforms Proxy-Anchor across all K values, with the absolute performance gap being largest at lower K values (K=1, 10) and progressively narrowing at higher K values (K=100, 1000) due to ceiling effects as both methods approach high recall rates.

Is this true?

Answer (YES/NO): YES